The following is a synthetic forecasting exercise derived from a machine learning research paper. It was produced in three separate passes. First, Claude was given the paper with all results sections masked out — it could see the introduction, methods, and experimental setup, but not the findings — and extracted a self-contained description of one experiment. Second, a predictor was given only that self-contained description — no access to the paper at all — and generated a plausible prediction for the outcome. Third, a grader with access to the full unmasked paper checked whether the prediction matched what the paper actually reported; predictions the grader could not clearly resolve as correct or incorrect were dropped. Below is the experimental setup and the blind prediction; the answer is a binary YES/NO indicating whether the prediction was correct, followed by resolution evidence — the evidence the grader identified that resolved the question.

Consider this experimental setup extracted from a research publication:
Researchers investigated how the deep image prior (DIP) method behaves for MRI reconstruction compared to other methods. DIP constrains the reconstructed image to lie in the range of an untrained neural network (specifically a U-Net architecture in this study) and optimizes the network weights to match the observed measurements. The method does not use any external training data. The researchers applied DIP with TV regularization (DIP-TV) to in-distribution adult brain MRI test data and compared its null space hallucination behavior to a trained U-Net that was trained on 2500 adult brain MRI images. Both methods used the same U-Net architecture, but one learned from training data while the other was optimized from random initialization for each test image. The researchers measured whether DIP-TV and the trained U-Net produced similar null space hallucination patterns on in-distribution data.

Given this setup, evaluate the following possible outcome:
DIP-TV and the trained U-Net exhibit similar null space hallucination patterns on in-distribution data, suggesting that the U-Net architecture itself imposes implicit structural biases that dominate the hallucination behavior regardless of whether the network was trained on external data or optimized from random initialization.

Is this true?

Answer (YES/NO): NO